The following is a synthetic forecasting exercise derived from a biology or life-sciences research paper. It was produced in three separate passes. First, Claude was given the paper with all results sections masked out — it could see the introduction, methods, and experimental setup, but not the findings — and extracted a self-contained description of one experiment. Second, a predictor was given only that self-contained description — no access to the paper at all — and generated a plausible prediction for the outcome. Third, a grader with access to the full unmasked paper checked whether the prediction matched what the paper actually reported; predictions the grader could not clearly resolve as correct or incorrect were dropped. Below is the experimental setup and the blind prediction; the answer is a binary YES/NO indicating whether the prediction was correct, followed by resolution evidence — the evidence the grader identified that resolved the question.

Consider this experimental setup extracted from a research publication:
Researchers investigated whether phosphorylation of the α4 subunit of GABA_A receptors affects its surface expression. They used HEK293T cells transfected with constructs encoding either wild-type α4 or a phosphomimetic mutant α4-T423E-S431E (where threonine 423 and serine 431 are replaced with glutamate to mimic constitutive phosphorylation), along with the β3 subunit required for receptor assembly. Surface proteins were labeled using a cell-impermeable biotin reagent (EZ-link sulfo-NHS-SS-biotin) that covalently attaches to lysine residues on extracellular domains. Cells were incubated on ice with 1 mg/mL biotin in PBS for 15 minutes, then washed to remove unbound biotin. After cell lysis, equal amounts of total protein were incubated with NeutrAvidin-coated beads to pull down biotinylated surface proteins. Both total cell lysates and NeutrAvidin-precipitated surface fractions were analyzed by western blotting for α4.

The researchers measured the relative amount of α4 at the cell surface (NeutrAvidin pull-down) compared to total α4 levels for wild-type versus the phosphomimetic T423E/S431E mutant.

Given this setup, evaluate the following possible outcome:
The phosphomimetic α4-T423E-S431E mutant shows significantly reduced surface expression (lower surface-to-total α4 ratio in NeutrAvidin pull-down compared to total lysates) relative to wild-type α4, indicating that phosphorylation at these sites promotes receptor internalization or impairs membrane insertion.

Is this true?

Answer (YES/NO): NO